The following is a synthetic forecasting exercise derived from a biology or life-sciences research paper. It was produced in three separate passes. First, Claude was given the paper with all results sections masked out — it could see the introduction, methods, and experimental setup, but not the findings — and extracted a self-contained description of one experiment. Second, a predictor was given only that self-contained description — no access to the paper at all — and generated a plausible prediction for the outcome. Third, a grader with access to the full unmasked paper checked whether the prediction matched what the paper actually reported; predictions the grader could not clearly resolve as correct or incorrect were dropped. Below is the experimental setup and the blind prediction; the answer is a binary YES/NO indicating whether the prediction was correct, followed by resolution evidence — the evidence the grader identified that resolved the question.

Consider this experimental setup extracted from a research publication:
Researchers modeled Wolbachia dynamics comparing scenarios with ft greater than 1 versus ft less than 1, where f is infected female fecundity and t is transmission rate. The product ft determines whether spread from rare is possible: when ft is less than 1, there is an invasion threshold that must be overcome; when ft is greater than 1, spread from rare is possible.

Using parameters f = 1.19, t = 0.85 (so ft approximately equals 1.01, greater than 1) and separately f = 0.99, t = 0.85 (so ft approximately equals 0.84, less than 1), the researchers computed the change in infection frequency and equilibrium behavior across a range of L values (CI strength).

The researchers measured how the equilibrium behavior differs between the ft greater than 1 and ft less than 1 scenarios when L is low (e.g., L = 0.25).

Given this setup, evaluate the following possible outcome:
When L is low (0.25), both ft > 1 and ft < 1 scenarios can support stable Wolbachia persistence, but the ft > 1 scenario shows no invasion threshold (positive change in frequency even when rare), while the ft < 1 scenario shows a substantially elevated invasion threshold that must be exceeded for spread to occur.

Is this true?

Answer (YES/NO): NO